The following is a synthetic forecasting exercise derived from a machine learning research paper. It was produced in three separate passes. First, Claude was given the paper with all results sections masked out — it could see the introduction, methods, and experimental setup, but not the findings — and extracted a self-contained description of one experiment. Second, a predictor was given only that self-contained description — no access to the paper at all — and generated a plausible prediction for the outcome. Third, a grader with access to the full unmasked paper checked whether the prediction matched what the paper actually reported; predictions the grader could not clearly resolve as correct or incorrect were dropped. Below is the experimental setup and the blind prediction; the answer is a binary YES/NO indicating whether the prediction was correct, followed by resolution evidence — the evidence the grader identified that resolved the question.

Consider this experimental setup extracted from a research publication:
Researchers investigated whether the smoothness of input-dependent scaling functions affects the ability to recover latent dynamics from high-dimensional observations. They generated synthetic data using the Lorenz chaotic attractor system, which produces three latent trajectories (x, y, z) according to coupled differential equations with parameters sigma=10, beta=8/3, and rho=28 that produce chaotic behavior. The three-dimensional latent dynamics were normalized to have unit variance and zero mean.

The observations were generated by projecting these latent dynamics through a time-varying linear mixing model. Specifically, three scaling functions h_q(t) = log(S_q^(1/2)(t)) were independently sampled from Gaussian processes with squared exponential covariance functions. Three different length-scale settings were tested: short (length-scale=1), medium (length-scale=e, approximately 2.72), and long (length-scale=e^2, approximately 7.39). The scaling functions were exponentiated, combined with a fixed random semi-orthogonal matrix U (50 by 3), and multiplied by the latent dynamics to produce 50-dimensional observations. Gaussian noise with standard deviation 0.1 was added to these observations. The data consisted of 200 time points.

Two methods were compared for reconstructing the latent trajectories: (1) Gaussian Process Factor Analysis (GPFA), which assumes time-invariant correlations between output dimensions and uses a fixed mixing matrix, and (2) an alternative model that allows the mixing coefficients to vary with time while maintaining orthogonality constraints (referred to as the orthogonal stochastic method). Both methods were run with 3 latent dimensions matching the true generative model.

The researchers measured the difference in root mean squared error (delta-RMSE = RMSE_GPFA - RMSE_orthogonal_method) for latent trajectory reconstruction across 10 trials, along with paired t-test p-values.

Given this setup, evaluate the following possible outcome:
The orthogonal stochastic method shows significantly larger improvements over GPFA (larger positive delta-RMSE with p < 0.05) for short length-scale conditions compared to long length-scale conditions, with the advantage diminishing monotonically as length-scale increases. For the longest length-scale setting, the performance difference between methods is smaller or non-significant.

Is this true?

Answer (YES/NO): NO